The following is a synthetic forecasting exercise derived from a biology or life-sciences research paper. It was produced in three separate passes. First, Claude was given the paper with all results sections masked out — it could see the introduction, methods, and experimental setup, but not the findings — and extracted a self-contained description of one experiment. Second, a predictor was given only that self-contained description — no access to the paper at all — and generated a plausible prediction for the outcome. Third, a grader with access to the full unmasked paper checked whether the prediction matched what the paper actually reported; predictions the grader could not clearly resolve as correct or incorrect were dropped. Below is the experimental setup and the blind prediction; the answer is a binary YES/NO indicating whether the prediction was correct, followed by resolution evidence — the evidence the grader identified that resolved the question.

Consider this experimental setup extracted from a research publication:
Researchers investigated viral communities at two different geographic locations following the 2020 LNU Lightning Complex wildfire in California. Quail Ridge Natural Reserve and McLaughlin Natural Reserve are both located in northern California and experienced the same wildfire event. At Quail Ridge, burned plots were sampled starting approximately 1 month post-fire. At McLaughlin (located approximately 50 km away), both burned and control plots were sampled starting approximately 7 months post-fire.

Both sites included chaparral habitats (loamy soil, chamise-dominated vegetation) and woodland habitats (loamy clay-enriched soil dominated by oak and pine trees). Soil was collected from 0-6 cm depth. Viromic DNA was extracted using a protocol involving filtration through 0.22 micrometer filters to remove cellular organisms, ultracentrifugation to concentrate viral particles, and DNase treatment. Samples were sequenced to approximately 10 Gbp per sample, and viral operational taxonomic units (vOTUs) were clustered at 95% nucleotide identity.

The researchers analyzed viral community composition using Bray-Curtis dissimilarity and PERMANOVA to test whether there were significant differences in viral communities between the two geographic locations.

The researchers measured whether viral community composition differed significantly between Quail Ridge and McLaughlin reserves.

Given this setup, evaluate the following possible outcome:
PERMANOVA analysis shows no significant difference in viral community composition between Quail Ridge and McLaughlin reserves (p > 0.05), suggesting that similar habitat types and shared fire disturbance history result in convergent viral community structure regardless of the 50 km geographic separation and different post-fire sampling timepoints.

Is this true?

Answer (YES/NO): NO